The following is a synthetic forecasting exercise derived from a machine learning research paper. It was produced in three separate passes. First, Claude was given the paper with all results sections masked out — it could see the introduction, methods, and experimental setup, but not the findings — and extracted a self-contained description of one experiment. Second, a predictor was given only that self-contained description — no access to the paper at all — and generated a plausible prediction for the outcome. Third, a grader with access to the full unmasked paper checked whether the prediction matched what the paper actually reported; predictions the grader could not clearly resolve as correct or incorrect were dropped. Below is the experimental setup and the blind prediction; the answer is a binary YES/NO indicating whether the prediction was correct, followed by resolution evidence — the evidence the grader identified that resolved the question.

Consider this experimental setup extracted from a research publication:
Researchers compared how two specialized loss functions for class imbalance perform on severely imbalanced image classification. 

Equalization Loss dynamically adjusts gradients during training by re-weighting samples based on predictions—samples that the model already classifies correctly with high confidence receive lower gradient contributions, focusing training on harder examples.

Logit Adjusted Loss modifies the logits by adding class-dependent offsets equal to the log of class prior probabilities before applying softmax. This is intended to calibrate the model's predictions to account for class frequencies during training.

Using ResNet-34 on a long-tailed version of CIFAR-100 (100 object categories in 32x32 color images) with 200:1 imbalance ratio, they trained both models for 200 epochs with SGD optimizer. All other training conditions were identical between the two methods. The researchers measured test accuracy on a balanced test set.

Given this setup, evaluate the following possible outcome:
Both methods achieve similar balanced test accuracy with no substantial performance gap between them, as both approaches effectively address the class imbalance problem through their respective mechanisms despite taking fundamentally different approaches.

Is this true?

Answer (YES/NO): NO